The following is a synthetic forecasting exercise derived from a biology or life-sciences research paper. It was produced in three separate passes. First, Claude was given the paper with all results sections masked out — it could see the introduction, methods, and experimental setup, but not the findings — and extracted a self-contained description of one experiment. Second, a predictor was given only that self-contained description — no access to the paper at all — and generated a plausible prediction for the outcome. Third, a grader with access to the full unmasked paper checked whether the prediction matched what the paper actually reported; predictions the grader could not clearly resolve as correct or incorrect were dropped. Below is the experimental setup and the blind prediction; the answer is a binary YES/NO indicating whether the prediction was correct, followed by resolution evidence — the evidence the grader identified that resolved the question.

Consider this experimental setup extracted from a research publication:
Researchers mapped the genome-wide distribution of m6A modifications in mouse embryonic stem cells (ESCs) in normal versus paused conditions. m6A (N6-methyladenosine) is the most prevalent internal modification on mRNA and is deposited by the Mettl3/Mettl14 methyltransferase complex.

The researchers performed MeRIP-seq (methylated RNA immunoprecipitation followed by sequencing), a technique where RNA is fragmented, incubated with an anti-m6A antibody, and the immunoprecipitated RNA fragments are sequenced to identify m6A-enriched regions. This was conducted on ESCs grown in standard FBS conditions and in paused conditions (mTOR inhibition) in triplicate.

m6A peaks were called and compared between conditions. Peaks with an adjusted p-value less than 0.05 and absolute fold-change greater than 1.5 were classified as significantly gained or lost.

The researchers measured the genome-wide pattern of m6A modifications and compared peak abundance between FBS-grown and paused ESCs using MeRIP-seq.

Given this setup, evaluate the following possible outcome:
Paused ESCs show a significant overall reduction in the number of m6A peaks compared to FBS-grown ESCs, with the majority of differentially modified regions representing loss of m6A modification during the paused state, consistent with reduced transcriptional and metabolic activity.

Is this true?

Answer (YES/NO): NO